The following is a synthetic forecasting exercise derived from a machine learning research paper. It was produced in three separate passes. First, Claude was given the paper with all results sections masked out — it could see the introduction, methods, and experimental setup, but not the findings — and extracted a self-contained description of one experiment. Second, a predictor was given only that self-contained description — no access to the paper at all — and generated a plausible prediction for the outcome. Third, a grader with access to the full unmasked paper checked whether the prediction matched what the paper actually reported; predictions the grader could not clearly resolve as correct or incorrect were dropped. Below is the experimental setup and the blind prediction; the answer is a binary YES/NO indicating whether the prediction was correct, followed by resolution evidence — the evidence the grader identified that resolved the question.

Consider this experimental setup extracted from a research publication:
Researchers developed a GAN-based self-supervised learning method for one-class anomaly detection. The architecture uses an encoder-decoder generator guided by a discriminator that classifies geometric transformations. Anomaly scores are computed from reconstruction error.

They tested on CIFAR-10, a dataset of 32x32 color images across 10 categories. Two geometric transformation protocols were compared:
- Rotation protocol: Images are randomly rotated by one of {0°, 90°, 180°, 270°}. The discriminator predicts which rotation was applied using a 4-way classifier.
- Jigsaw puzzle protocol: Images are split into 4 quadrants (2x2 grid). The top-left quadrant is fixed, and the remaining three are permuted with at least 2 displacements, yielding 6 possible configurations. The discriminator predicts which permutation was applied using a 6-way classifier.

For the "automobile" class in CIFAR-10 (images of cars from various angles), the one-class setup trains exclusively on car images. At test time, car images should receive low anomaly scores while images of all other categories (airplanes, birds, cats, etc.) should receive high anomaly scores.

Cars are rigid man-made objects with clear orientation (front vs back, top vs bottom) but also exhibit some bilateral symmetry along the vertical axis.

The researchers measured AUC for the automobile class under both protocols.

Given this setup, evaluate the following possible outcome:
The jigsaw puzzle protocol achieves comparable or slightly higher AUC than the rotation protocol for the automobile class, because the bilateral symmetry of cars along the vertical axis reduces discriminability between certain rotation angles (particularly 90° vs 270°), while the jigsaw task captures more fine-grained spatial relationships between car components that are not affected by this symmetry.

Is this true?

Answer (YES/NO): NO